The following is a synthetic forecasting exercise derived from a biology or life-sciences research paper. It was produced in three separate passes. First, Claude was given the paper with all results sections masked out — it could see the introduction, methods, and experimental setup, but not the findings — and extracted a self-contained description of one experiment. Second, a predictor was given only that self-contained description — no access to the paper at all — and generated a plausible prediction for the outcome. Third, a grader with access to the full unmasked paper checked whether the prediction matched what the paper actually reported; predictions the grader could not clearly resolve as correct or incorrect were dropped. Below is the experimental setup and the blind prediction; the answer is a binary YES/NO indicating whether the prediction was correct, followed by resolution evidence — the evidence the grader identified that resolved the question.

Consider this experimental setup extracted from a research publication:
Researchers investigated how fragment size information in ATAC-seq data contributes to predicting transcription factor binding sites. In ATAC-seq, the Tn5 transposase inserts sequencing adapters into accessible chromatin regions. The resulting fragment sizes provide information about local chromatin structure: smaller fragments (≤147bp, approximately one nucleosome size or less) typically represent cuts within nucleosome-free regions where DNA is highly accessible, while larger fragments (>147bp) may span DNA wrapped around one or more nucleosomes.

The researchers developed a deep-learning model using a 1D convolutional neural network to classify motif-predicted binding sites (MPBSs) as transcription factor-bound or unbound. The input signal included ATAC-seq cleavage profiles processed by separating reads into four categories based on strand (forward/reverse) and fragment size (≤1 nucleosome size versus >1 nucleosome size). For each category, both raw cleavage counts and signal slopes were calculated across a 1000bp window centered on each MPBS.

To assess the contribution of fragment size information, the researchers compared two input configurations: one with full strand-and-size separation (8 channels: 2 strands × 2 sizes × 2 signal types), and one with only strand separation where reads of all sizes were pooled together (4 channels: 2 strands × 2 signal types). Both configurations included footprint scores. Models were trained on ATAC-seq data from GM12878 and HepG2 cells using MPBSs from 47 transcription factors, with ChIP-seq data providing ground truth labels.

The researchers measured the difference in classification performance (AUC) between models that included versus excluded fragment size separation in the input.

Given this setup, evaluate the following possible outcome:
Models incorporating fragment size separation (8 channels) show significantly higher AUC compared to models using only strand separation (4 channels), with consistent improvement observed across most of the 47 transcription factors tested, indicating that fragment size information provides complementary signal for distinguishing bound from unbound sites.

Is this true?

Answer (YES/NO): NO